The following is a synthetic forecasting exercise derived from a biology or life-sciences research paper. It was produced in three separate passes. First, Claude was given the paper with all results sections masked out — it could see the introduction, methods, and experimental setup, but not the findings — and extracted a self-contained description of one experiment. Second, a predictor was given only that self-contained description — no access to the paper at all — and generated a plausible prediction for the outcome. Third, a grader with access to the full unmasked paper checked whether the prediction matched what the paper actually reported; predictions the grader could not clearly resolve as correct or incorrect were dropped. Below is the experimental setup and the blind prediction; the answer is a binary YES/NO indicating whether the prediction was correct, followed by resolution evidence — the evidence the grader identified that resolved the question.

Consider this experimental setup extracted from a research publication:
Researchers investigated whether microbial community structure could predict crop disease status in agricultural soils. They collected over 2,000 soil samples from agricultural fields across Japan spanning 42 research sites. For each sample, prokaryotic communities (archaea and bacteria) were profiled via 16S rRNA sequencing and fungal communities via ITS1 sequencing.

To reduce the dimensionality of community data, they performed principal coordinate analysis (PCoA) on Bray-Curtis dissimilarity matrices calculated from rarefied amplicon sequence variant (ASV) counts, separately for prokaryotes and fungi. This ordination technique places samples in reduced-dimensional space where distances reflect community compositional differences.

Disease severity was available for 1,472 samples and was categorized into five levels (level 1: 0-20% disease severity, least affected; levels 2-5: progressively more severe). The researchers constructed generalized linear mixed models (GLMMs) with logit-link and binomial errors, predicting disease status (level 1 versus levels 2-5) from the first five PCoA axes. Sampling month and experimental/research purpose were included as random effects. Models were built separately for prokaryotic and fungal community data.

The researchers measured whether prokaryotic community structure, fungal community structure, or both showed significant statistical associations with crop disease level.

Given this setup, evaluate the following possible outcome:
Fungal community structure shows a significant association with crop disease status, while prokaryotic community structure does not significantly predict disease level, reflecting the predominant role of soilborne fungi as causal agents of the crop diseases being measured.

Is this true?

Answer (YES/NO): NO